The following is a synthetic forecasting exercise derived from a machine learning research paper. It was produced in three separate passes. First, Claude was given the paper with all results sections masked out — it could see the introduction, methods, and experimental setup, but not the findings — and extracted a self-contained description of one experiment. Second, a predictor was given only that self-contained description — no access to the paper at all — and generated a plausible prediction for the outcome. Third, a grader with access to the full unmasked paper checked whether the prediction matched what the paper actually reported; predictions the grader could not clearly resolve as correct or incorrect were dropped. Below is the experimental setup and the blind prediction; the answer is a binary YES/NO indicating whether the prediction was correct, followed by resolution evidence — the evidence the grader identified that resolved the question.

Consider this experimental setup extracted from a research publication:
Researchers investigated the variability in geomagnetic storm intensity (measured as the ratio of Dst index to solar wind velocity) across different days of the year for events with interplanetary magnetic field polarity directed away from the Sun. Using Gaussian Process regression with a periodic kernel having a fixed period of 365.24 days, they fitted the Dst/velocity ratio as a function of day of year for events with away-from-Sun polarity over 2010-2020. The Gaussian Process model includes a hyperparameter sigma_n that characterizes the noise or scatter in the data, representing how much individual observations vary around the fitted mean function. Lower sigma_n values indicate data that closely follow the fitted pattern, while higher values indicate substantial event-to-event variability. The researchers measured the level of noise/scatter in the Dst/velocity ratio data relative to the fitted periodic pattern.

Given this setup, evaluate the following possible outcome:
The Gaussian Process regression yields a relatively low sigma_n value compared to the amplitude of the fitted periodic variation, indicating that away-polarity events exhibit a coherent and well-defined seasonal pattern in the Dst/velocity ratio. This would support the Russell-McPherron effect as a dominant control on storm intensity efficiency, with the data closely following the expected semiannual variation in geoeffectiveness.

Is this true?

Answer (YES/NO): NO